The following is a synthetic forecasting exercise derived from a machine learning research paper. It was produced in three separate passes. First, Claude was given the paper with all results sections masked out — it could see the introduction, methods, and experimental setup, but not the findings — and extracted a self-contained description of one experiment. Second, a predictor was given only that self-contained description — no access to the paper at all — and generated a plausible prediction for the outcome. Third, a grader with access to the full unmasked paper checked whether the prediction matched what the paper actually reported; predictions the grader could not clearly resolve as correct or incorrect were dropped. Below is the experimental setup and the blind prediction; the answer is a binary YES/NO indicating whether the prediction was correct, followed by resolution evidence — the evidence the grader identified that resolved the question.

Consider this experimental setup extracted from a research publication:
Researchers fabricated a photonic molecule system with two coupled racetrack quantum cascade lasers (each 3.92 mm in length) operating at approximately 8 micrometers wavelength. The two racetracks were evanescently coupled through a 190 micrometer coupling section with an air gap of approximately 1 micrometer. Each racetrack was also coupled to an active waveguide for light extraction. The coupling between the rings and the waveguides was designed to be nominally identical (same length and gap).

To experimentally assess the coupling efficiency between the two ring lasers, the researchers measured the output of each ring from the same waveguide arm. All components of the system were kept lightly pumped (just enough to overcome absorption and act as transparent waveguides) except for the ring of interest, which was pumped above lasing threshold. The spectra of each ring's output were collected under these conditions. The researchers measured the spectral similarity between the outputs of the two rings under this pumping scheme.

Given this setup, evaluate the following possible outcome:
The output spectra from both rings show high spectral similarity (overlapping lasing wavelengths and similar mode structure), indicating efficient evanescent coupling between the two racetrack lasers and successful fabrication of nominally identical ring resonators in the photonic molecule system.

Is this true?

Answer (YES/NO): YES